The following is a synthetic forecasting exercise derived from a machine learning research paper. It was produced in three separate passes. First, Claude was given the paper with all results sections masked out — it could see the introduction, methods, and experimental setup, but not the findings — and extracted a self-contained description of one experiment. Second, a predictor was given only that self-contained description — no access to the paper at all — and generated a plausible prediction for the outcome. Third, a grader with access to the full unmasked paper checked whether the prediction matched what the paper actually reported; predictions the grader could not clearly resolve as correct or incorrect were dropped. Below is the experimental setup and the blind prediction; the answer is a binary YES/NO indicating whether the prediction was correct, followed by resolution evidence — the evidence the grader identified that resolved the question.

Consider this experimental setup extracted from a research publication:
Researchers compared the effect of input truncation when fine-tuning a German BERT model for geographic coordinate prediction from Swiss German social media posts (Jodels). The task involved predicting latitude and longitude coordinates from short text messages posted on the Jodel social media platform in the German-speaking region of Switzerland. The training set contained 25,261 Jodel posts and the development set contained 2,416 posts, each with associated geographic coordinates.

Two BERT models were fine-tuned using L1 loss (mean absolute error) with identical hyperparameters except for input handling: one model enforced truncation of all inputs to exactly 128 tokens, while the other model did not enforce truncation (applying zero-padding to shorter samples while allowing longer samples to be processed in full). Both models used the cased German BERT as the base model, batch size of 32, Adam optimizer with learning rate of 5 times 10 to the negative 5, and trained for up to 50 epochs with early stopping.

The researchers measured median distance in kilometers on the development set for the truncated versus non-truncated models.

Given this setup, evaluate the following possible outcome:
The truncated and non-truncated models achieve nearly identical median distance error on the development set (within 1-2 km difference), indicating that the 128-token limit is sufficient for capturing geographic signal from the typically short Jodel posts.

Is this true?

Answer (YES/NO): NO